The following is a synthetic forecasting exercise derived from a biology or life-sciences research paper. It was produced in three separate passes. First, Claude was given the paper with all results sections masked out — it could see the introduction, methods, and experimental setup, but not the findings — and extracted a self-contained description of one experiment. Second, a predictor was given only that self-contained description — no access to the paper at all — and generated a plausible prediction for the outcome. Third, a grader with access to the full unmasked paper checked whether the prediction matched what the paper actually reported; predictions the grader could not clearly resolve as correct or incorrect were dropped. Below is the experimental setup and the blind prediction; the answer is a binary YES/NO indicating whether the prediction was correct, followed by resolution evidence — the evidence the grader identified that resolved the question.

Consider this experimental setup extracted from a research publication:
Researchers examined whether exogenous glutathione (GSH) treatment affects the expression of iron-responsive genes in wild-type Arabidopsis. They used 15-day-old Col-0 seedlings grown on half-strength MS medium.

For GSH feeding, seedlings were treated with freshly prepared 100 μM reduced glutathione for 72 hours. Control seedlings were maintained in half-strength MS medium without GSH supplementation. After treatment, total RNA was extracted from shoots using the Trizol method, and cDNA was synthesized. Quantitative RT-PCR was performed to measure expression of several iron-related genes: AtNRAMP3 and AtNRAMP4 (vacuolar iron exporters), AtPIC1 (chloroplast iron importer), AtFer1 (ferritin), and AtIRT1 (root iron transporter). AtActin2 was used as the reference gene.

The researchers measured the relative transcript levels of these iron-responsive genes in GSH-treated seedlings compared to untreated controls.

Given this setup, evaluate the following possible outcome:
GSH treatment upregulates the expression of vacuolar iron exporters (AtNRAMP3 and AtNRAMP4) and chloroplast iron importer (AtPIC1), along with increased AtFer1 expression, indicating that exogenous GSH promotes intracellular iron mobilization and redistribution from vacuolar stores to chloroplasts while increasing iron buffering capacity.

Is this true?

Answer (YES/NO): YES